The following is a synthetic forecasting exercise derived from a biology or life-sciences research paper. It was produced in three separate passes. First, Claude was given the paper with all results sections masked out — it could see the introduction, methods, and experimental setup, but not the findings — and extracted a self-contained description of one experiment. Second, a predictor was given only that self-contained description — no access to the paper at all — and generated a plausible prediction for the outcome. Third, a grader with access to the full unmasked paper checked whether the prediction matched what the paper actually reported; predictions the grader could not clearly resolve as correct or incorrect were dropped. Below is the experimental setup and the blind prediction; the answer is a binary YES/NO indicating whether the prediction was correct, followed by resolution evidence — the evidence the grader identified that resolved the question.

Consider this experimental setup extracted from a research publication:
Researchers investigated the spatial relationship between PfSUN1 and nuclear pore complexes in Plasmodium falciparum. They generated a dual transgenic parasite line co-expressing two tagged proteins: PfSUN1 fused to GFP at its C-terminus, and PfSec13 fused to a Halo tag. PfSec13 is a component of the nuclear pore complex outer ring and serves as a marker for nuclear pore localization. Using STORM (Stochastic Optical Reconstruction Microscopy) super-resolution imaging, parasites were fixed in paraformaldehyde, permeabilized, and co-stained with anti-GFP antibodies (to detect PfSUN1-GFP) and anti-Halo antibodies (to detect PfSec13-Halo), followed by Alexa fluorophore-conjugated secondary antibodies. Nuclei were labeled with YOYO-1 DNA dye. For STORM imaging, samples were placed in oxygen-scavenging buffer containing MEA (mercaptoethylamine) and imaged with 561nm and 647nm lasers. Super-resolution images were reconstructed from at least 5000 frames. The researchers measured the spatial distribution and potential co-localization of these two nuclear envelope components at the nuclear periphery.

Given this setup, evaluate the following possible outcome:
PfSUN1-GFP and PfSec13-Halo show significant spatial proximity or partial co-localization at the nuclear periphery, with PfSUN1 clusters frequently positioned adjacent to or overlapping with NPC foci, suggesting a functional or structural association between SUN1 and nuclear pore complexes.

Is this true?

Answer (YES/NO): YES